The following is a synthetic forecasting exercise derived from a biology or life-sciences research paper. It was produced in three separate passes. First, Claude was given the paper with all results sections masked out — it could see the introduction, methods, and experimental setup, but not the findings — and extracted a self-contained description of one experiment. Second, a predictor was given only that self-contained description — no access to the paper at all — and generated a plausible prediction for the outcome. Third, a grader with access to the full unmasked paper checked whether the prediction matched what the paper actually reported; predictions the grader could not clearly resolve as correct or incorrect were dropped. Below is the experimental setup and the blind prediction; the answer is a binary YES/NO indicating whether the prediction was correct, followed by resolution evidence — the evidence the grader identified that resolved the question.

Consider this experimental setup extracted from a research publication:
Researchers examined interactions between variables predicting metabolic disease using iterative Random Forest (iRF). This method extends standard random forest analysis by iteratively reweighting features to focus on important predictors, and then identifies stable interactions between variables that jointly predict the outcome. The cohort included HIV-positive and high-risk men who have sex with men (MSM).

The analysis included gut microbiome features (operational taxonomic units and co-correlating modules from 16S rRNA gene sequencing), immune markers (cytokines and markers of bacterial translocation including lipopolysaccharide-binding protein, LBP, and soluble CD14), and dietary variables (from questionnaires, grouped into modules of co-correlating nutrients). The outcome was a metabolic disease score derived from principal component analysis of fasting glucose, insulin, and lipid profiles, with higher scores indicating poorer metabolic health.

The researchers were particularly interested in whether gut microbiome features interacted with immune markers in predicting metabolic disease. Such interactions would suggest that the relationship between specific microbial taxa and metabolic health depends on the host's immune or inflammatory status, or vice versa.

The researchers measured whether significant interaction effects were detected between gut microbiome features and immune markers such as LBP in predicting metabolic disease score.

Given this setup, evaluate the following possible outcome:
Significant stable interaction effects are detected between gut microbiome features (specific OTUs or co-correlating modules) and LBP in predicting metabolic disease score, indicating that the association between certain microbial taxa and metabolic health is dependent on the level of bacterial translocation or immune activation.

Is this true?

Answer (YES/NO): YES